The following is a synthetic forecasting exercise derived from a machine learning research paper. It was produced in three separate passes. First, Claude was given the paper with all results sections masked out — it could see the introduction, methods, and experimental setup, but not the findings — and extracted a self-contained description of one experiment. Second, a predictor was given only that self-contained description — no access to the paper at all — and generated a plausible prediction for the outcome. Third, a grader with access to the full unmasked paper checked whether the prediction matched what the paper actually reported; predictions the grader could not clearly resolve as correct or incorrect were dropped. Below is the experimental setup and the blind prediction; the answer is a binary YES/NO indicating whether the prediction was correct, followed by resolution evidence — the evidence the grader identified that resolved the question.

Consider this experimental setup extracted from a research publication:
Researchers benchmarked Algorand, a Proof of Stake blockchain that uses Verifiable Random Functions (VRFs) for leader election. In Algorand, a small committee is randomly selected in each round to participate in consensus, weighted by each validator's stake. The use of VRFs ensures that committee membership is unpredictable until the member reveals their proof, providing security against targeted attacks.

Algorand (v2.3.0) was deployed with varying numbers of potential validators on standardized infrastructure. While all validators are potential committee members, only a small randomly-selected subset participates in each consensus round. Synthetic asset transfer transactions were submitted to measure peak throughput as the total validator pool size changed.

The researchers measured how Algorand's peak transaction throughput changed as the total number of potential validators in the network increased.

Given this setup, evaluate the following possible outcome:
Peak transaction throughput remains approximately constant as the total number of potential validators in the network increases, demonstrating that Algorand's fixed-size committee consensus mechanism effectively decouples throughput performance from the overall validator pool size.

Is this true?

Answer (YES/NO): NO